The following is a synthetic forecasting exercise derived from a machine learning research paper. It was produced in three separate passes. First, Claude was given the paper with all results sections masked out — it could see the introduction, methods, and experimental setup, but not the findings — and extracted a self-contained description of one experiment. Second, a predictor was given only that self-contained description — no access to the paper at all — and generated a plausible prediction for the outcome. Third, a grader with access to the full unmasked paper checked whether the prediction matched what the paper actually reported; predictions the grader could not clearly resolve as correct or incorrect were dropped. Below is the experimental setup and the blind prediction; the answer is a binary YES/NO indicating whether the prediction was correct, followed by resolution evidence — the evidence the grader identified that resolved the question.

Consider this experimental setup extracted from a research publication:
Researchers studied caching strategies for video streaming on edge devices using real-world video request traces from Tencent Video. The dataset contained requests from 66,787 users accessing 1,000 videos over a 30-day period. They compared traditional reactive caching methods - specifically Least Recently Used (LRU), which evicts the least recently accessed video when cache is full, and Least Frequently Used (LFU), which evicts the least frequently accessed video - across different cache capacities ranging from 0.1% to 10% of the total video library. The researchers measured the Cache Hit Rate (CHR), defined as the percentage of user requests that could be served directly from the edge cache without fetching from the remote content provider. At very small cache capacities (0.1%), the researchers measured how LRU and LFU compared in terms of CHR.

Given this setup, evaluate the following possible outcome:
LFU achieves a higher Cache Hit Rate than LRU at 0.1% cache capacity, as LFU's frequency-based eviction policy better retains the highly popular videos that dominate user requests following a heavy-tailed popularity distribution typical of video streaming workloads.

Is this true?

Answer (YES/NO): NO